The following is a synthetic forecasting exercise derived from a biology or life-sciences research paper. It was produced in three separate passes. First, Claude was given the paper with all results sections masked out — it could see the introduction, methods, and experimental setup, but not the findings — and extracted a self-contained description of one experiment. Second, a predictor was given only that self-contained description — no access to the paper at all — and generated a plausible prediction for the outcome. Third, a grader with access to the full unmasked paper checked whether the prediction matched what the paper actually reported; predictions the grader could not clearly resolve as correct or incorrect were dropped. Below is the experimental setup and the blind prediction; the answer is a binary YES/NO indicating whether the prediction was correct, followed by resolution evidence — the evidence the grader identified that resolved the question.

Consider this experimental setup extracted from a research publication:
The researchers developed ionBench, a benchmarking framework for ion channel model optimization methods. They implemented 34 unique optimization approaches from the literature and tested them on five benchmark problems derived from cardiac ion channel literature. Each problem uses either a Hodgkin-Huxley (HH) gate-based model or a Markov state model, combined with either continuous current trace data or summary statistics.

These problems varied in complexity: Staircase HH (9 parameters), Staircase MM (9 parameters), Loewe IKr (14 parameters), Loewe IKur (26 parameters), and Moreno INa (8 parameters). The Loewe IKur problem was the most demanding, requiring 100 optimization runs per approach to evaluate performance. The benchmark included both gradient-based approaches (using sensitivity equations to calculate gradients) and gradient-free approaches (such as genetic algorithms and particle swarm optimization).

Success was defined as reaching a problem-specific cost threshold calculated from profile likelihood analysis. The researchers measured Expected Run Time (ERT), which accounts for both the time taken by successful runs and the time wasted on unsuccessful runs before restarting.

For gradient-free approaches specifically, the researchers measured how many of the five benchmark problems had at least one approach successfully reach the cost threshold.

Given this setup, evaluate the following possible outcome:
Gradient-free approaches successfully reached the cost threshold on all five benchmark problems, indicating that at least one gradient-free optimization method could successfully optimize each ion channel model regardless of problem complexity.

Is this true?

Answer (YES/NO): NO